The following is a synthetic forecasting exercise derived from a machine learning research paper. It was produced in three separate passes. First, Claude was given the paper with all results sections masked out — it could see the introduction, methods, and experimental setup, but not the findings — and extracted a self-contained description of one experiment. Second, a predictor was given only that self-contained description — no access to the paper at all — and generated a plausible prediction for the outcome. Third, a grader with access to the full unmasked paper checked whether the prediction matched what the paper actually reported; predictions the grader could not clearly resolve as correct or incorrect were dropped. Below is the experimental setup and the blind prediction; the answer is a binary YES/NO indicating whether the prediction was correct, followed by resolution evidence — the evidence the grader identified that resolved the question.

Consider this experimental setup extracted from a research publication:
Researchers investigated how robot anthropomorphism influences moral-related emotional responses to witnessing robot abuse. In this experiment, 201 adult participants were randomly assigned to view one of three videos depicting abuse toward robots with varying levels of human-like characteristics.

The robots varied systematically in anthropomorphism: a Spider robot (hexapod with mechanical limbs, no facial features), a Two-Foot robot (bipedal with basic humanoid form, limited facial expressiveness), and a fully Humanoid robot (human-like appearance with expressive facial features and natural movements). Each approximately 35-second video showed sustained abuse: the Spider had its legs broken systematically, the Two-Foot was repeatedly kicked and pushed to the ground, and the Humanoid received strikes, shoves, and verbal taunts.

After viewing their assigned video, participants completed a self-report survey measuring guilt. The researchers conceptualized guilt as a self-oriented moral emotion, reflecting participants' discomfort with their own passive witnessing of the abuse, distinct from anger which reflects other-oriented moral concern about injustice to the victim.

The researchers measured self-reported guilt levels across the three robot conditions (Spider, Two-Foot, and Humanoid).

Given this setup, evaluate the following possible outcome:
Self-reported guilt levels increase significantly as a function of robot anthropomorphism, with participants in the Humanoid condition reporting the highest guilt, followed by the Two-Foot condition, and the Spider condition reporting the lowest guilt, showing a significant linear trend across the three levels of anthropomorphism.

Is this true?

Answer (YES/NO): NO